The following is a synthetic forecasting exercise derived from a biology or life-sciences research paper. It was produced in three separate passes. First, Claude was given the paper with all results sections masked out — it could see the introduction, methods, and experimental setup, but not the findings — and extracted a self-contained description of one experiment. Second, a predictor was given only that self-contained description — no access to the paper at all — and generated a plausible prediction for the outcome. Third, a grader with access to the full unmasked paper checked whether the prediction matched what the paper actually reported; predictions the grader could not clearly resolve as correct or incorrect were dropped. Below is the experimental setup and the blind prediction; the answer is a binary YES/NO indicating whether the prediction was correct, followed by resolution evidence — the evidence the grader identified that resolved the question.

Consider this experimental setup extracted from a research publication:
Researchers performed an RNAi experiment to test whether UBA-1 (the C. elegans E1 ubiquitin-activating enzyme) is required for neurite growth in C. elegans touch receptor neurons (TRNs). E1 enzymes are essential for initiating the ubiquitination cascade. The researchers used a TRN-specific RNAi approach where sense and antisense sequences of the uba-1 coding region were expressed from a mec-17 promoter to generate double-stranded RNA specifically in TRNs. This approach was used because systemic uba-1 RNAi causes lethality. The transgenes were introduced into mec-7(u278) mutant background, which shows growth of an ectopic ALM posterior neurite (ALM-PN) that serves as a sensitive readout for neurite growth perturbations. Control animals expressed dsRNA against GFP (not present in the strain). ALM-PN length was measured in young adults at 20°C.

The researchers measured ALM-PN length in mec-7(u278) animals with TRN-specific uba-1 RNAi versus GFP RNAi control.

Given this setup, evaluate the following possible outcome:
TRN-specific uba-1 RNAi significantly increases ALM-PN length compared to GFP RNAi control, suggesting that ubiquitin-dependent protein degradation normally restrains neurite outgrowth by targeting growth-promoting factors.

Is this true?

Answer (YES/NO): NO